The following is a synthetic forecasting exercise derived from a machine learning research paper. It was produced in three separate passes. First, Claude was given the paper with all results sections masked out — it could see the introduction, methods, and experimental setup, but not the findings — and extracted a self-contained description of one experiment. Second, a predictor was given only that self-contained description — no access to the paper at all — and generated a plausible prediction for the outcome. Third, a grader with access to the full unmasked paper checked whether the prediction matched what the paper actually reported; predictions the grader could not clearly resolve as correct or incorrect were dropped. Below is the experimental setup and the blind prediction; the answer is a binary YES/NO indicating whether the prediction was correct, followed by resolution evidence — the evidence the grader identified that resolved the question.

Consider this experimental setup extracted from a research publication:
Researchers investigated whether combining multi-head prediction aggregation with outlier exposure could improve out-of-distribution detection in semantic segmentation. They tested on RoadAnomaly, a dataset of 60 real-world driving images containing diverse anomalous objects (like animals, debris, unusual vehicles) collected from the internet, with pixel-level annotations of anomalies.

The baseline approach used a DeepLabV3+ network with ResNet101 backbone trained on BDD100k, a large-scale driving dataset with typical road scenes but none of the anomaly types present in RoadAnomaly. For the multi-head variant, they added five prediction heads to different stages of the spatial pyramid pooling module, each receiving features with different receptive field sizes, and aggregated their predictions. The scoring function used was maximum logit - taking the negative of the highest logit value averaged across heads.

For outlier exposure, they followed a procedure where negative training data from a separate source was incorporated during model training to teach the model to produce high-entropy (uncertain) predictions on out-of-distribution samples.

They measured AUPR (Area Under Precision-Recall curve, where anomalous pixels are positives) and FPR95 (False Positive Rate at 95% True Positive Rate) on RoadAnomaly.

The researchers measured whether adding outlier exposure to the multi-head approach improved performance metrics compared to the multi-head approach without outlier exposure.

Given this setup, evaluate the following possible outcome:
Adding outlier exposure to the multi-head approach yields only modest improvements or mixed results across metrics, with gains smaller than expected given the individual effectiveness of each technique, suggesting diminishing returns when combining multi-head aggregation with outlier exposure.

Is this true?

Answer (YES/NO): NO